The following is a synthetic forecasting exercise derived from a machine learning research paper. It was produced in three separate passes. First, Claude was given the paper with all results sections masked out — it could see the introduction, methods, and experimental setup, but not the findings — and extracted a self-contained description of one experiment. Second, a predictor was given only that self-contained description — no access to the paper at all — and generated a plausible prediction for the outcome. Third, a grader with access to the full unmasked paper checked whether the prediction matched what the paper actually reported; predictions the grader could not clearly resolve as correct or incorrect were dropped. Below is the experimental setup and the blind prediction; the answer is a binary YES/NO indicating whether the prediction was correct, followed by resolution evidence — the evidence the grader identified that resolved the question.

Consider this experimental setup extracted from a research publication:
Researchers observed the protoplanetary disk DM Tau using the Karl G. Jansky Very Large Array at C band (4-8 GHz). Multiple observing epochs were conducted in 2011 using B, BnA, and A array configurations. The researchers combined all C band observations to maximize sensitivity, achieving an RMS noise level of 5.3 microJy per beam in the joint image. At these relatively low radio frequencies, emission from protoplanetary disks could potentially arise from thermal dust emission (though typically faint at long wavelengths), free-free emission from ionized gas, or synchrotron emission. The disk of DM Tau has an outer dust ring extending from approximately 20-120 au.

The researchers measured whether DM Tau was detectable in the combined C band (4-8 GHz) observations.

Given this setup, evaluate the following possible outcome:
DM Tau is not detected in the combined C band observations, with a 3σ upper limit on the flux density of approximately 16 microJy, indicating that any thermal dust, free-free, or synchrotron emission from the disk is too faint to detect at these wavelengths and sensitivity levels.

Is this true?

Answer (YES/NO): YES